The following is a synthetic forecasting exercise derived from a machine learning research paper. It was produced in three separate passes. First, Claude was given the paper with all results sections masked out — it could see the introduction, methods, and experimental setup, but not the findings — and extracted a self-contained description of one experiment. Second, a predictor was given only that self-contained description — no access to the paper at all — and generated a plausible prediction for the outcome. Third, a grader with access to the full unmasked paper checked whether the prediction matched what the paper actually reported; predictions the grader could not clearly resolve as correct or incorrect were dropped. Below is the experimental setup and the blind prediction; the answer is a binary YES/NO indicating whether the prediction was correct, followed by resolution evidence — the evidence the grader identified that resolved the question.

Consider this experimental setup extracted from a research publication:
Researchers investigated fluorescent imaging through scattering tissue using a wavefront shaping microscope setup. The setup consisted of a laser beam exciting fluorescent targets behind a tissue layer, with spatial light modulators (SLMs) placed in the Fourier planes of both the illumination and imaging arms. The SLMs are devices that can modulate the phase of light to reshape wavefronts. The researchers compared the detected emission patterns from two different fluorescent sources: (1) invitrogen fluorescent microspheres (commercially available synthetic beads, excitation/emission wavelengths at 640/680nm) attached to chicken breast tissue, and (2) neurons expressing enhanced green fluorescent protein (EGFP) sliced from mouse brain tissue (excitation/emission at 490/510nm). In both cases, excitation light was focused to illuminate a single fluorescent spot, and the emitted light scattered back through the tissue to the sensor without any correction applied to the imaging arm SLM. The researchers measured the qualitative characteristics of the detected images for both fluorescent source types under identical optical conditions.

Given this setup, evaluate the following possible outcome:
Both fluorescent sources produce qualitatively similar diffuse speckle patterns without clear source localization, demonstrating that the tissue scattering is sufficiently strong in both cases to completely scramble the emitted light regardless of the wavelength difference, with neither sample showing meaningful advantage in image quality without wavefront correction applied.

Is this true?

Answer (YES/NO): NO